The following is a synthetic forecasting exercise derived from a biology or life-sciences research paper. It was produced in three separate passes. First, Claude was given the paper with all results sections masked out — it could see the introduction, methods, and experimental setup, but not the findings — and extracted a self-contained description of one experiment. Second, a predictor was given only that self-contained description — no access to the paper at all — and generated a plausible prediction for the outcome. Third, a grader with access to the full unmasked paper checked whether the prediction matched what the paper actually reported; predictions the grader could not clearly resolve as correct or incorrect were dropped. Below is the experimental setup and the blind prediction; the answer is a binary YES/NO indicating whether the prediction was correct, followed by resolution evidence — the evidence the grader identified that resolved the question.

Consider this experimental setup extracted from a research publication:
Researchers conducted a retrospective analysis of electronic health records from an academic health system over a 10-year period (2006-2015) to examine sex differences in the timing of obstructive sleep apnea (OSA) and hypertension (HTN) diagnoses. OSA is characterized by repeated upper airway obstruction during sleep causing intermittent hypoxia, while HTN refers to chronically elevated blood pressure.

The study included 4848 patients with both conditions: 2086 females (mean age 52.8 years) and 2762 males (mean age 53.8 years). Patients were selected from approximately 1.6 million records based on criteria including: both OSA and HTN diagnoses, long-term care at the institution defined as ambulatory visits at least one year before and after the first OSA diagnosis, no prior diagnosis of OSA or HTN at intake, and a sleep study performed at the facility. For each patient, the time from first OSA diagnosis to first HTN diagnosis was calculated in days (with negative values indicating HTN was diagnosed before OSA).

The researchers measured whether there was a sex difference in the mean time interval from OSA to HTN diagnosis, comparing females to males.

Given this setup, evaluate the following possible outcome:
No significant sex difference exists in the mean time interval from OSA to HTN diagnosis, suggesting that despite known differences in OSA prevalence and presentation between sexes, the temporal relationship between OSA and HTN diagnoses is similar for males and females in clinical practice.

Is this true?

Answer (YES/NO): NO